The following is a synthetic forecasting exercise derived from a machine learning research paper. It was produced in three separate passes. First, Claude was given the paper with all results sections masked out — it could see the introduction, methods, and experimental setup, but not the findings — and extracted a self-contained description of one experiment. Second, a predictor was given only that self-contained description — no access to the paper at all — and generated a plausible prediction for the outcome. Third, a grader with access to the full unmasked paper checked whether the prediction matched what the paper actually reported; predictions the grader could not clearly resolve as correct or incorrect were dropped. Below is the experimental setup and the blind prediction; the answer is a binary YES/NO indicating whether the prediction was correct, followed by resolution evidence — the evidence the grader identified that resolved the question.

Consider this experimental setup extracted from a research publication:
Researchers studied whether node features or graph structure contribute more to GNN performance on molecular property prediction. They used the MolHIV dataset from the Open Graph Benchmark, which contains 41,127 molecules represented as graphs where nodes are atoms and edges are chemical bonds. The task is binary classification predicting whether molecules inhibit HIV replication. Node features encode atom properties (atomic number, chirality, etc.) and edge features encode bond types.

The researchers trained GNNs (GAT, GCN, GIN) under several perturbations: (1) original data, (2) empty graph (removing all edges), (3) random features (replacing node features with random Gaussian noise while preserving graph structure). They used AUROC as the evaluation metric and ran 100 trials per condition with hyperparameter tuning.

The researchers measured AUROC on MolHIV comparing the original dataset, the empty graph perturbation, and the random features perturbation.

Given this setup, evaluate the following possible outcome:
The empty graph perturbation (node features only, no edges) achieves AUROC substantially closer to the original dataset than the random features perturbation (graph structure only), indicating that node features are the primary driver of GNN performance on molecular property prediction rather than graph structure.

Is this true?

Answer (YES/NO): NO